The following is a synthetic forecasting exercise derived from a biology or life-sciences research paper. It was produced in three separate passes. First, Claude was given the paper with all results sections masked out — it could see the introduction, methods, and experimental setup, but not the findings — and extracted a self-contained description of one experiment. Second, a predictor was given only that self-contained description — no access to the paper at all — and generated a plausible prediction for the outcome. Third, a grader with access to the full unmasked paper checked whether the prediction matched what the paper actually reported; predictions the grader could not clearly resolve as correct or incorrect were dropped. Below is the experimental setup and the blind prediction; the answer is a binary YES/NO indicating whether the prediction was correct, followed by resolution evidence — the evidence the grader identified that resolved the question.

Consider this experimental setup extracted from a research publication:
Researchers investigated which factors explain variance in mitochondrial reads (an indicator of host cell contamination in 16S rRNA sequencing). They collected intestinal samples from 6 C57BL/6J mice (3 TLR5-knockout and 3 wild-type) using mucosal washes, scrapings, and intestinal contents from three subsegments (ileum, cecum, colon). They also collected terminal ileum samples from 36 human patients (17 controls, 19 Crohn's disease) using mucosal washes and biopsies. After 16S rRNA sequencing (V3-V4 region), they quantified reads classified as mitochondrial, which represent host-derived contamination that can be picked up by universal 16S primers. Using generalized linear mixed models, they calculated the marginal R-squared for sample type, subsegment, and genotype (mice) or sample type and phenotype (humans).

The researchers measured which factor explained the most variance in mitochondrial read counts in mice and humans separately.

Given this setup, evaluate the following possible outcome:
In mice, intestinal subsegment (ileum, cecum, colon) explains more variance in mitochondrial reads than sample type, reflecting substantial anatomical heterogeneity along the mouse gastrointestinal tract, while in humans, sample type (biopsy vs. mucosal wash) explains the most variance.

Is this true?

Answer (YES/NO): NO